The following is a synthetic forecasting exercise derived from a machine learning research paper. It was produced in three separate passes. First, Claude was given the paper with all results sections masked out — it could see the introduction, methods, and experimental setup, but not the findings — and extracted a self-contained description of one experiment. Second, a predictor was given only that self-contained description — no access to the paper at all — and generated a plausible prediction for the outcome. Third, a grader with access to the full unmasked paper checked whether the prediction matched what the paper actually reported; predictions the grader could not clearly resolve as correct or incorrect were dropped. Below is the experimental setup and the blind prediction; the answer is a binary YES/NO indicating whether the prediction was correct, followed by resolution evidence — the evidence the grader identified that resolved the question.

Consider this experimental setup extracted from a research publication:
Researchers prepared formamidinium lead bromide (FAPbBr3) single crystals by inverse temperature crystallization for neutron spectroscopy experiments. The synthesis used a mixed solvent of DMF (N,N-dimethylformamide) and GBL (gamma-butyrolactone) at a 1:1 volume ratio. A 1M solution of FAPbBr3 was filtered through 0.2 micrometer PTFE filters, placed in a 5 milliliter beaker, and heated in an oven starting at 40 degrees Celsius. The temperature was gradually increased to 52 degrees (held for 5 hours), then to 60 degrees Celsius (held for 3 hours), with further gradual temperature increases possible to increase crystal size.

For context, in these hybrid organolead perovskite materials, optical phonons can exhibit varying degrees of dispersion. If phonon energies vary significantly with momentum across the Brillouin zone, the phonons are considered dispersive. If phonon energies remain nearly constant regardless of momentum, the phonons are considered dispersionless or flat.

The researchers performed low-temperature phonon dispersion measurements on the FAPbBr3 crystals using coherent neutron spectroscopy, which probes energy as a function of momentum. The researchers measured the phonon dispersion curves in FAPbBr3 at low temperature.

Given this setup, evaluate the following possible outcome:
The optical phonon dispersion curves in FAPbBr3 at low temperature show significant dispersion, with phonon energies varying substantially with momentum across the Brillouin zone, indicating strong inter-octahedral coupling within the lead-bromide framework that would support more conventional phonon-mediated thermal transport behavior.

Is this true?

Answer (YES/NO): NO